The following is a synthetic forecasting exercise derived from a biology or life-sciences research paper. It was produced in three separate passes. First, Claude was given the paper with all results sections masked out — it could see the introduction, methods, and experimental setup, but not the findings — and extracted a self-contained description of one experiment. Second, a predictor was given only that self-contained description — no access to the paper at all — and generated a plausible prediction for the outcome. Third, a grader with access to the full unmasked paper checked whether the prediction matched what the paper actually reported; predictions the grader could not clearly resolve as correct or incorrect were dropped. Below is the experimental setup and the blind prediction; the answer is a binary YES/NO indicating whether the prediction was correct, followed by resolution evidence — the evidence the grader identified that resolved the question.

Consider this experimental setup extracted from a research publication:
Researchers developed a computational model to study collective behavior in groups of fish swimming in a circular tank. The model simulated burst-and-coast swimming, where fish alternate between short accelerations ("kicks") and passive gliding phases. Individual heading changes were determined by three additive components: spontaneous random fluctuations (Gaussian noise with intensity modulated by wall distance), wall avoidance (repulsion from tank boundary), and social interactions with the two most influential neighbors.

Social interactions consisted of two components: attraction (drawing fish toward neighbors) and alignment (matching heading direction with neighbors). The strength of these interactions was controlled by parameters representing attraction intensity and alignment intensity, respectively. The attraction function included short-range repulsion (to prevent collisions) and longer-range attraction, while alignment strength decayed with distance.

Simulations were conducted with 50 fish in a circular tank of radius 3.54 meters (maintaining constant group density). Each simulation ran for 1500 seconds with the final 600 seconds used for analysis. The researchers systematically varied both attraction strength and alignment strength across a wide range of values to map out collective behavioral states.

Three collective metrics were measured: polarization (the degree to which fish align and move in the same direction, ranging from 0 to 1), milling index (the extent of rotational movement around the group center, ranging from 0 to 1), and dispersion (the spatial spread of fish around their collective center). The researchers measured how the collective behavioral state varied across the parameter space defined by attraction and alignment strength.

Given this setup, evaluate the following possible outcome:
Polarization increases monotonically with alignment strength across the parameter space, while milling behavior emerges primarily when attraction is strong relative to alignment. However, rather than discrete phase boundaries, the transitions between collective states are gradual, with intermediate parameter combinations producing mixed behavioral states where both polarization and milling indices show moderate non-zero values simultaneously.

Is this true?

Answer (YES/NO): NO